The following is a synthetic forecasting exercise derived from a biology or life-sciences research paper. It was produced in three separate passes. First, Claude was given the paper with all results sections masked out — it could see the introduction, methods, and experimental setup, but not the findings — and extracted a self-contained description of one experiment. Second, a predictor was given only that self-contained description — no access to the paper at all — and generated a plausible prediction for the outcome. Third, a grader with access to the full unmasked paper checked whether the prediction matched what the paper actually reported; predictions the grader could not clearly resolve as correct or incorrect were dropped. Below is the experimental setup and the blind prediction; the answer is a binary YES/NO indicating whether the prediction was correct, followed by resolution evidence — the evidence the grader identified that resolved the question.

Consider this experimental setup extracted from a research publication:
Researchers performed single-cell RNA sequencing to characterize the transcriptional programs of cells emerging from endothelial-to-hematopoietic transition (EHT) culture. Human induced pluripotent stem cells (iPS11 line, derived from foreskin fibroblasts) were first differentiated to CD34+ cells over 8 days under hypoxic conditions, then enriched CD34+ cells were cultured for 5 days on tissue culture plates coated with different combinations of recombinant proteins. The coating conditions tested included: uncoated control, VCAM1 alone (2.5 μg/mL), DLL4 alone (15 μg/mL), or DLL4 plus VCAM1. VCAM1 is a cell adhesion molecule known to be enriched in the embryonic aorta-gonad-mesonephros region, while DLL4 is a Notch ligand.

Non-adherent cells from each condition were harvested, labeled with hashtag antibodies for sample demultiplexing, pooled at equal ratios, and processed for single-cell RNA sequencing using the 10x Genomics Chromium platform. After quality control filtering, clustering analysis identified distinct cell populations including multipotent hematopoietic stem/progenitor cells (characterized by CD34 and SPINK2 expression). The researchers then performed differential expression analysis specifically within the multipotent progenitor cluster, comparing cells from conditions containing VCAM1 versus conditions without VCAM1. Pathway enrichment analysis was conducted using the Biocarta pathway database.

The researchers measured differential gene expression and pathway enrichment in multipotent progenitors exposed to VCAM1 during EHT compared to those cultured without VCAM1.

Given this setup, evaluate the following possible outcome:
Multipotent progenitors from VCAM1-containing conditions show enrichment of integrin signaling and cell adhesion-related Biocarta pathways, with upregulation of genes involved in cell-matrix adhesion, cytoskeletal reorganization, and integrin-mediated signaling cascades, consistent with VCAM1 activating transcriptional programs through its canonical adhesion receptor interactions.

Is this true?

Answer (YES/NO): NO